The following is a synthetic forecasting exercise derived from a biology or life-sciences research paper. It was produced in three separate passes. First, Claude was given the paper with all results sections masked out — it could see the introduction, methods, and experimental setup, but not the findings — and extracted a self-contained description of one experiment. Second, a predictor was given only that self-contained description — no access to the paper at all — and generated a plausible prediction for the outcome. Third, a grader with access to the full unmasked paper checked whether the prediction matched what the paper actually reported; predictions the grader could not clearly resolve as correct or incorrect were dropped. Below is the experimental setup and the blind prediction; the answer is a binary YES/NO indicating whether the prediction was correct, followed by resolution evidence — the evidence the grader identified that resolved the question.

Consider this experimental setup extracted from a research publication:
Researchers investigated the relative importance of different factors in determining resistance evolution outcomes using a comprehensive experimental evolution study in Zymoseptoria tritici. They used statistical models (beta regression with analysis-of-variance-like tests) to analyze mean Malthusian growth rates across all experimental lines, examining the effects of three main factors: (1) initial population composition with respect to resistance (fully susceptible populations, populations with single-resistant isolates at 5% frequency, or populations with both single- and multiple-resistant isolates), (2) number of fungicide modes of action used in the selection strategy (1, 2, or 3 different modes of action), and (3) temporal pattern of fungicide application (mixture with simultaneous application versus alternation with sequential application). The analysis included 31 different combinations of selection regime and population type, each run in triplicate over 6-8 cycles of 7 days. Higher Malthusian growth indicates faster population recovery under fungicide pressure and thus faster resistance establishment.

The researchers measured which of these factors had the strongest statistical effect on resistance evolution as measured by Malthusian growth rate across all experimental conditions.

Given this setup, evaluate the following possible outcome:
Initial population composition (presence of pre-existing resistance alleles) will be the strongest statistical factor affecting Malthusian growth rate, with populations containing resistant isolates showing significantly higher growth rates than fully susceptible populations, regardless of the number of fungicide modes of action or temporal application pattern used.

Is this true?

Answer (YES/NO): NO